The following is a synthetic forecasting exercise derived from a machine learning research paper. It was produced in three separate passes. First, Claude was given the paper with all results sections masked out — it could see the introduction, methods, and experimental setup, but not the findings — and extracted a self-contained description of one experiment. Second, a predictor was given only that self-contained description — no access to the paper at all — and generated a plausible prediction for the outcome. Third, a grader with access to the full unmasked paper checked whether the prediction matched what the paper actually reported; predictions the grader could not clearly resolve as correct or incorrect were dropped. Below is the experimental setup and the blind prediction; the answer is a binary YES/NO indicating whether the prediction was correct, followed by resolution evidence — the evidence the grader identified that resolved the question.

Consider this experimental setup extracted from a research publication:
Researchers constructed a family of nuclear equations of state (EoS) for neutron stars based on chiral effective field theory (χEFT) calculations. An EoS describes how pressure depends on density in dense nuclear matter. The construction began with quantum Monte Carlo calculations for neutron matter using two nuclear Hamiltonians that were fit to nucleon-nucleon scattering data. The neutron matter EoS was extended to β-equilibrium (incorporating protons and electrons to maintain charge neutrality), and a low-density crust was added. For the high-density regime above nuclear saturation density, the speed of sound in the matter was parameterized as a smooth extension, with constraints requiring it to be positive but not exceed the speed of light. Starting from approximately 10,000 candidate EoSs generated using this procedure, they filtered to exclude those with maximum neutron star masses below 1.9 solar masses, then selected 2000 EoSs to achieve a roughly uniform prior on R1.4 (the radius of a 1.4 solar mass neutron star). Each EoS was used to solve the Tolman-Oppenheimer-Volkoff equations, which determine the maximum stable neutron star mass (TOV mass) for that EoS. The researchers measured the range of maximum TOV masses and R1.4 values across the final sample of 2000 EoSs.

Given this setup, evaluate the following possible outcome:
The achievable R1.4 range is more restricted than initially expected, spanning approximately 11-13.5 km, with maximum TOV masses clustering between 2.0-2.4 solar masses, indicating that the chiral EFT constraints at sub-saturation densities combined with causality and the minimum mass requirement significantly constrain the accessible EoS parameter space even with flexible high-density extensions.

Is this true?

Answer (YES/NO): NO